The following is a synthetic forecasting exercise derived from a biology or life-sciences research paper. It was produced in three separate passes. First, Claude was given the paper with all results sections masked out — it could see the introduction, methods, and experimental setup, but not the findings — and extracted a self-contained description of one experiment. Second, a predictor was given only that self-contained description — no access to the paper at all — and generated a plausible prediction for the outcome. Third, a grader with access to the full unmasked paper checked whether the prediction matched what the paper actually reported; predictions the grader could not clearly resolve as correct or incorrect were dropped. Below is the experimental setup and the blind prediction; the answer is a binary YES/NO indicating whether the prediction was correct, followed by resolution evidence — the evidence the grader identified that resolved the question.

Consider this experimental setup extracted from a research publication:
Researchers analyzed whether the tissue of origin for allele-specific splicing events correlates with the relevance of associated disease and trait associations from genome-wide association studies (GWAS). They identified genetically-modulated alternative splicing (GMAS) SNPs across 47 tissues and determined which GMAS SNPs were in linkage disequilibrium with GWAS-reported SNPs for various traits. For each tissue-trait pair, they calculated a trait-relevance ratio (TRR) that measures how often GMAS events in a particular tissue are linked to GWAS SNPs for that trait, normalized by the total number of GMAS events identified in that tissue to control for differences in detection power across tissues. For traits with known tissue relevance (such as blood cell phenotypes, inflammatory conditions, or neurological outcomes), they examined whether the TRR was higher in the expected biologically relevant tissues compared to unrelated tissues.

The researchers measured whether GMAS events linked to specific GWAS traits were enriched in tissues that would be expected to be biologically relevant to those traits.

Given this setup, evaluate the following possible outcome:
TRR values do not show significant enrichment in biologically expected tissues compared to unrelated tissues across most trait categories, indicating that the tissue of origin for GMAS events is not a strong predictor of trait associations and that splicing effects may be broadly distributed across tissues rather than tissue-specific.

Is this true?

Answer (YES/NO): NO